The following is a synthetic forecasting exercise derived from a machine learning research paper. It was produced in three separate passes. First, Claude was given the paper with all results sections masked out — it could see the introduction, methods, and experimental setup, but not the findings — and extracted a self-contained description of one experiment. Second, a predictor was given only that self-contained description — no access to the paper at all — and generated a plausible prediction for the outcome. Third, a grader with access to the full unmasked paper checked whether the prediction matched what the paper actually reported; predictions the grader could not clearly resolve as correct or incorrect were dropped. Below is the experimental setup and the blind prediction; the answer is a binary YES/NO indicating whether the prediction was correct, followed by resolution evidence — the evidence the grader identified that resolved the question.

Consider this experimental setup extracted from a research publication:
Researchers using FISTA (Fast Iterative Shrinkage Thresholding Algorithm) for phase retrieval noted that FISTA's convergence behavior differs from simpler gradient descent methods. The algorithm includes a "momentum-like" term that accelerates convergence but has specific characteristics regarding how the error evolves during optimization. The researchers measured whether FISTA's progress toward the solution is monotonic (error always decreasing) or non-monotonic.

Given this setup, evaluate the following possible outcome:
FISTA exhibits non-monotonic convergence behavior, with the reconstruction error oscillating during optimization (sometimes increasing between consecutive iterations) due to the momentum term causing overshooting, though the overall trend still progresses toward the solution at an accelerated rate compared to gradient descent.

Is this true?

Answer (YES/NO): YES